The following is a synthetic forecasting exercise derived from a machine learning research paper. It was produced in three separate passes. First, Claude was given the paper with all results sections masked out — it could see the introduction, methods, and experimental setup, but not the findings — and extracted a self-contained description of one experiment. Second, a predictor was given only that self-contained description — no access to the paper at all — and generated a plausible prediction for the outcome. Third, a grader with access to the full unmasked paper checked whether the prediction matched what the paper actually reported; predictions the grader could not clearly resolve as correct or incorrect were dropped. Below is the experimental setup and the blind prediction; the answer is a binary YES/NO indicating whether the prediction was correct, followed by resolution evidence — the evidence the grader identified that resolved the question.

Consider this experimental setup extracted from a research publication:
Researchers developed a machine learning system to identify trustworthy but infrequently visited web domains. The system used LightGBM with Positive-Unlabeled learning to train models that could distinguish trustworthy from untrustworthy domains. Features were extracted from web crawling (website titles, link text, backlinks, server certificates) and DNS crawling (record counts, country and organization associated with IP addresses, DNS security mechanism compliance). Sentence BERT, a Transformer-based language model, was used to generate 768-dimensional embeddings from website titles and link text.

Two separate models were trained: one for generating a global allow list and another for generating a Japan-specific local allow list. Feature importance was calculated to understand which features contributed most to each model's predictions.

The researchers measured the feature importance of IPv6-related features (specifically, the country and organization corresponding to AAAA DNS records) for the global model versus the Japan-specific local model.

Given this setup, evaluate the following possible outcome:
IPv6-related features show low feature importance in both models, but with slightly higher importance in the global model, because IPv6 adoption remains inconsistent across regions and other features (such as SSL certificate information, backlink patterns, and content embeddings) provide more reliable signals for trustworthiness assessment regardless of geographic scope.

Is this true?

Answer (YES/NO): NO